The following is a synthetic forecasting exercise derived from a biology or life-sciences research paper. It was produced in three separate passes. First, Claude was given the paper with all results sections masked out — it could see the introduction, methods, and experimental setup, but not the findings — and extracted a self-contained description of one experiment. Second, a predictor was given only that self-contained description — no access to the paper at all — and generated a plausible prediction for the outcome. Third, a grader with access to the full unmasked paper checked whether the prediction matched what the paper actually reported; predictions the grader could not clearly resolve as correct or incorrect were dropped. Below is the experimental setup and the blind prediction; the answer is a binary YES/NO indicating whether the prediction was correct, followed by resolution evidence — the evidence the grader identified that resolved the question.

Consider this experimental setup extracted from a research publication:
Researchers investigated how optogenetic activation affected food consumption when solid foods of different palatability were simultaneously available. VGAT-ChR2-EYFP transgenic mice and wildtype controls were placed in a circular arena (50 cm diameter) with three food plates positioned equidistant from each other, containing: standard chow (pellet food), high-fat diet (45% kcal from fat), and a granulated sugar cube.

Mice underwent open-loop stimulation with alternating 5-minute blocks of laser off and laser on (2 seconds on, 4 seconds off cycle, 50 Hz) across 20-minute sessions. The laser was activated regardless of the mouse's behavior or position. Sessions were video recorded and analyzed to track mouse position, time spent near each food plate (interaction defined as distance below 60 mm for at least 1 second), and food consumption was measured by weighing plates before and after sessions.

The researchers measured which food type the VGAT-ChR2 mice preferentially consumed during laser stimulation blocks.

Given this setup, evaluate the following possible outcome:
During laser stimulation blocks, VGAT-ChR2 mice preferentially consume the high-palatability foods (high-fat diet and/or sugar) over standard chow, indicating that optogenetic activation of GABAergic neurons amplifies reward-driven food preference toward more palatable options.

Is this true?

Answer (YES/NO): YES